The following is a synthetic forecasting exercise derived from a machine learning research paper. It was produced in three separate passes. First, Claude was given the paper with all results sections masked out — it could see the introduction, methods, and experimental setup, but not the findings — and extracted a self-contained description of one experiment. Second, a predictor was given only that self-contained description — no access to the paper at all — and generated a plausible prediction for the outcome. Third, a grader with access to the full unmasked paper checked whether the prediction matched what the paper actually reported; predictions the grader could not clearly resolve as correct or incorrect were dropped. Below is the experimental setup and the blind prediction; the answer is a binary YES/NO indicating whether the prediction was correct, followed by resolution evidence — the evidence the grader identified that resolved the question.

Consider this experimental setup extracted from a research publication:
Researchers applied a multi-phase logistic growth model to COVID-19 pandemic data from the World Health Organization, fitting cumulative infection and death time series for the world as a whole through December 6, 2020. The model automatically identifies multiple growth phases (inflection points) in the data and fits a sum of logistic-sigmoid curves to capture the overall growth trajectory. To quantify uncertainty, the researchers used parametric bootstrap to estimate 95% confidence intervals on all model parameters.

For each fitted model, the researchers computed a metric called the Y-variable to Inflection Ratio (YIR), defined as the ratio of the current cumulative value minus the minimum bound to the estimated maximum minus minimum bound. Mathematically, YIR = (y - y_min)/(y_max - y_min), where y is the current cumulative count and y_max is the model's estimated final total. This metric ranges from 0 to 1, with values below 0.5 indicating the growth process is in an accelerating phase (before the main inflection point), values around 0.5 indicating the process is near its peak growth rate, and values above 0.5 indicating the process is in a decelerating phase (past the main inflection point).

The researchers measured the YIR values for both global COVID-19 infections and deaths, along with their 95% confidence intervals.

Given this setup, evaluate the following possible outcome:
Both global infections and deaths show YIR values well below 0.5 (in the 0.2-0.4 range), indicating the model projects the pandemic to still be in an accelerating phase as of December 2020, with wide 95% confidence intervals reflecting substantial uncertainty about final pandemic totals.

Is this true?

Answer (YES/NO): NO